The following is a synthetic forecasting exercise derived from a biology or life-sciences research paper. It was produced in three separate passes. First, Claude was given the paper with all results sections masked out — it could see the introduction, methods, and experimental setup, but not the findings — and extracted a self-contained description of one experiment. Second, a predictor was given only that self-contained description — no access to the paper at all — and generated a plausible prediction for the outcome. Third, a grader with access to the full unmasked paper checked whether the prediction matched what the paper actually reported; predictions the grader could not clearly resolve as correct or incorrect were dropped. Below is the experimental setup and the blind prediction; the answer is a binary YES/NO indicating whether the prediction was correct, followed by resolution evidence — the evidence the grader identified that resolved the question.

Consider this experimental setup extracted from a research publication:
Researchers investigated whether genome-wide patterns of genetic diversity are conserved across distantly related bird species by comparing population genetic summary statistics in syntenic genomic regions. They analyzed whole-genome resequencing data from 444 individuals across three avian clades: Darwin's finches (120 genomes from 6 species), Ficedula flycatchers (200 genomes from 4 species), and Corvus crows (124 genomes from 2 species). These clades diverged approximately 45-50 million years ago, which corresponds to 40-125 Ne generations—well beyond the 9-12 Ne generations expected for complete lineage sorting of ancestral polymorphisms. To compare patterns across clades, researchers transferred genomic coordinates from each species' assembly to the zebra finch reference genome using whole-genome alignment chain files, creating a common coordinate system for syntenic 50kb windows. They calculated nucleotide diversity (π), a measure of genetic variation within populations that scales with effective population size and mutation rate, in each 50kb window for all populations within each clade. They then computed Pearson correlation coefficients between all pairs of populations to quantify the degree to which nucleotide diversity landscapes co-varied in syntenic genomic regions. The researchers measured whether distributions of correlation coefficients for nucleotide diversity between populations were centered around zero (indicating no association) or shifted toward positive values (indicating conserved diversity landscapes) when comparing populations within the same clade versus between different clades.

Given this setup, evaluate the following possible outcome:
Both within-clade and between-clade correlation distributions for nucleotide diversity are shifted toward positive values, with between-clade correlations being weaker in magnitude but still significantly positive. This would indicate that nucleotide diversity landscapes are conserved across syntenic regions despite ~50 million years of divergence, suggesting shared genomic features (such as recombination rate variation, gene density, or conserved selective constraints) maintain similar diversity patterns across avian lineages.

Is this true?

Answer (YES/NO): YES